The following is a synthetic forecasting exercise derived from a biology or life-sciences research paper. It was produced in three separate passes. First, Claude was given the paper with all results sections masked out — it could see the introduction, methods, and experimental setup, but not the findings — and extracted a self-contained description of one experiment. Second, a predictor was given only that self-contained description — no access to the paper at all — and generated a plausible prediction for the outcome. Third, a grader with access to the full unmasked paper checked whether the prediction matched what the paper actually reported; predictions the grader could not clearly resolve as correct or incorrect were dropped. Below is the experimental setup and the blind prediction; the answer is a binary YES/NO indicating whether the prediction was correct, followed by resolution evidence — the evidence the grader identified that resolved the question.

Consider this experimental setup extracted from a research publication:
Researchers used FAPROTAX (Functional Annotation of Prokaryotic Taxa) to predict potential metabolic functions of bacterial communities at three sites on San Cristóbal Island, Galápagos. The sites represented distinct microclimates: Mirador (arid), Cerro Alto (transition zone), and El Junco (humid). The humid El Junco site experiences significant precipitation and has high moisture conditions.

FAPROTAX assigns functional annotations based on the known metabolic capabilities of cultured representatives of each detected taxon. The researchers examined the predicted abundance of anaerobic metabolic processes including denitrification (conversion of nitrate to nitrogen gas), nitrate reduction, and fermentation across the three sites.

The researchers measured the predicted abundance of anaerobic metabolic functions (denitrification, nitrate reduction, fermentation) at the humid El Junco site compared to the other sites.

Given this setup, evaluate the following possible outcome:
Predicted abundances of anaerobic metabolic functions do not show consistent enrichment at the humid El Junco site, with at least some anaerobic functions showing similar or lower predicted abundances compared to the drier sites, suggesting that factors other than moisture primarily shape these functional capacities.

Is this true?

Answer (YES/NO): YES